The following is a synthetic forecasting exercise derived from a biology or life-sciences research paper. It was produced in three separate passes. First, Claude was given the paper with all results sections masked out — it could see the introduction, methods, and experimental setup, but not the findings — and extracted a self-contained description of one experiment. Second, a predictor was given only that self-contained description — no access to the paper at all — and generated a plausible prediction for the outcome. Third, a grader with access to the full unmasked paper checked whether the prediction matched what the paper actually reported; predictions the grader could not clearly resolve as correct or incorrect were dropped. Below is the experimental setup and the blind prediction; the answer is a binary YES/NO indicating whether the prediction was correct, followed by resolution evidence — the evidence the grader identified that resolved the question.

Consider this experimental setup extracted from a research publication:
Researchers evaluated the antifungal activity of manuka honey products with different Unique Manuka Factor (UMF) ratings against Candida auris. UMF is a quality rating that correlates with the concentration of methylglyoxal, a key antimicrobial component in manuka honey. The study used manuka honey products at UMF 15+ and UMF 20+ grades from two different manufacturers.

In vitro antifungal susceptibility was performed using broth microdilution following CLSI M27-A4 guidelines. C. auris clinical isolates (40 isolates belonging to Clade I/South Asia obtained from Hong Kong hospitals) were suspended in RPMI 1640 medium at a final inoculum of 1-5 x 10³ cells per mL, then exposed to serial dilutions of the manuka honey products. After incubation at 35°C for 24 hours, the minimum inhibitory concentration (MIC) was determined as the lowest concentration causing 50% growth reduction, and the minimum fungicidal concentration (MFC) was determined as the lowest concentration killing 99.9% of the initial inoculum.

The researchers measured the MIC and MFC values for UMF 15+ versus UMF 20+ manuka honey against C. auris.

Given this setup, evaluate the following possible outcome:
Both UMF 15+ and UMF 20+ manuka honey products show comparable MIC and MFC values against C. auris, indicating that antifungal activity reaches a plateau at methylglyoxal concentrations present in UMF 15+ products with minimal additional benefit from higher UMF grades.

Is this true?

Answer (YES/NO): NO